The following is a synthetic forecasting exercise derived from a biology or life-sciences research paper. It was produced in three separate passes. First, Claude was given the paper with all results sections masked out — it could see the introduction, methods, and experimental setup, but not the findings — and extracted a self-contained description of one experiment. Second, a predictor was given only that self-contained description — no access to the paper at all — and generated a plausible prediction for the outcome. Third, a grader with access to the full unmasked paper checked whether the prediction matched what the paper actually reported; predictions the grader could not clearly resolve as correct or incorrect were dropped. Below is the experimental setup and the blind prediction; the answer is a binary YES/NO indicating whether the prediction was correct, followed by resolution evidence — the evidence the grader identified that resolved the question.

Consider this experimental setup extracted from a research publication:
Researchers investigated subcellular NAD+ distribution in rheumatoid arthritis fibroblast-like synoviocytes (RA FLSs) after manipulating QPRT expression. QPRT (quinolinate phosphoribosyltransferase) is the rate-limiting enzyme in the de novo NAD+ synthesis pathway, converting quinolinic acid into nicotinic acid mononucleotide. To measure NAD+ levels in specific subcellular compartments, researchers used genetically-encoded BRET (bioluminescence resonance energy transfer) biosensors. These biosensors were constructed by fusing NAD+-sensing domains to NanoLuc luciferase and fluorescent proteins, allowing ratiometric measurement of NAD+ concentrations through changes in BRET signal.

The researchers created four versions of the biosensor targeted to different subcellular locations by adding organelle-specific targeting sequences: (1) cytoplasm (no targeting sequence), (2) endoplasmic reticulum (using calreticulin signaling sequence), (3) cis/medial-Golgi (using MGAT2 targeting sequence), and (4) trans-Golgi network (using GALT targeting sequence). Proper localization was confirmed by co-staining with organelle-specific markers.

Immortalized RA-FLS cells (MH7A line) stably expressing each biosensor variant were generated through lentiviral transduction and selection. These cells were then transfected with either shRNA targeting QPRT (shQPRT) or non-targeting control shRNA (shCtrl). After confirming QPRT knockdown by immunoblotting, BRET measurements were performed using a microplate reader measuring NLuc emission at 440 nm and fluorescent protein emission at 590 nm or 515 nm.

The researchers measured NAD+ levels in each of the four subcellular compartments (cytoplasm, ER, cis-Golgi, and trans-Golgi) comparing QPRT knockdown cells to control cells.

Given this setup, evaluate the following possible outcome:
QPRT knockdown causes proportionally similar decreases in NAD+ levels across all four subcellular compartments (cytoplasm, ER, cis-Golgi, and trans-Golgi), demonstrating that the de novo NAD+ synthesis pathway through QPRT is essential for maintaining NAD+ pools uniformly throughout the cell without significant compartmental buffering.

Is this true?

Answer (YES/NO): NO